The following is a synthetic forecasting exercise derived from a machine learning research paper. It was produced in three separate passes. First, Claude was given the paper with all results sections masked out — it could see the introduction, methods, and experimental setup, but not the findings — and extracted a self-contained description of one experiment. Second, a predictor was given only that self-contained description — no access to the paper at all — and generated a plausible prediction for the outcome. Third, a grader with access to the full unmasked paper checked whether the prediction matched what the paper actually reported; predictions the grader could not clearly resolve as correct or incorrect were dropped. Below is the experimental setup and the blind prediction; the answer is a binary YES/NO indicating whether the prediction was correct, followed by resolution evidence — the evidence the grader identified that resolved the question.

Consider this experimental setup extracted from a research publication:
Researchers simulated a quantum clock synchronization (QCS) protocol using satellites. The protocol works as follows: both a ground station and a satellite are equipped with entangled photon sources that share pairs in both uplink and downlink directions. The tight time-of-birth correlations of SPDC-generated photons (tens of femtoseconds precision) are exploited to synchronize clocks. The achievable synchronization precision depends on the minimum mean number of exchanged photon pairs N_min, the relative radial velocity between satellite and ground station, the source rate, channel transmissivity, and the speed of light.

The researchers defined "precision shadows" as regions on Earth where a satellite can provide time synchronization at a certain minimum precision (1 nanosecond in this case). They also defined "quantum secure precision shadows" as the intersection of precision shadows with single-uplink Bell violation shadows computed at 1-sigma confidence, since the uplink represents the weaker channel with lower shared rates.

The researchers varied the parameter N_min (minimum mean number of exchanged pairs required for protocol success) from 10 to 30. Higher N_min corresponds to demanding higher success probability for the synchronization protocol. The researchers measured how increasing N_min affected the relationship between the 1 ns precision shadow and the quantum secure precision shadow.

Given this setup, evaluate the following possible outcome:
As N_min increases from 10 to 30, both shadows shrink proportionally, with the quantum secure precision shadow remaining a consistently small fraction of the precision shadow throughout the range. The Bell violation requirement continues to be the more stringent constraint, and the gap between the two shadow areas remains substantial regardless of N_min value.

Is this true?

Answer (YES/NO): NO